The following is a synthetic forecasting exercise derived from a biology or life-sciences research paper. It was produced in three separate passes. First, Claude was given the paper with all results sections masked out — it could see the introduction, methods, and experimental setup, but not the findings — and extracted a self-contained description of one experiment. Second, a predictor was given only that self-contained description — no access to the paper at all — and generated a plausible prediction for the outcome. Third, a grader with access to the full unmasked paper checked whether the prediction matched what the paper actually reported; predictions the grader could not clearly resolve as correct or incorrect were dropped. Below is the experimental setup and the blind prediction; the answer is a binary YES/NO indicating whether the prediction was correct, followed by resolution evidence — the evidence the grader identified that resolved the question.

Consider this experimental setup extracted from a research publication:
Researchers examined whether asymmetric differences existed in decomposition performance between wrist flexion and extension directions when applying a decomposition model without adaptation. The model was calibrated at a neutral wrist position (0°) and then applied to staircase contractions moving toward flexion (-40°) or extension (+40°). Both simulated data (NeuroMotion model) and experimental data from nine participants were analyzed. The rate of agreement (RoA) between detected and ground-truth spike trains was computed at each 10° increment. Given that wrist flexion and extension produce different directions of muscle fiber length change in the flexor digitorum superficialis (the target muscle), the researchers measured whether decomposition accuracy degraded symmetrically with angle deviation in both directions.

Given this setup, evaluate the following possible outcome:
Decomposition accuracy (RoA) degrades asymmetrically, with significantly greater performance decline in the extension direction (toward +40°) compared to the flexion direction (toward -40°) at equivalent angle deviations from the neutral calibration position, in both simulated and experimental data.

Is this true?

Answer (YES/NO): NO